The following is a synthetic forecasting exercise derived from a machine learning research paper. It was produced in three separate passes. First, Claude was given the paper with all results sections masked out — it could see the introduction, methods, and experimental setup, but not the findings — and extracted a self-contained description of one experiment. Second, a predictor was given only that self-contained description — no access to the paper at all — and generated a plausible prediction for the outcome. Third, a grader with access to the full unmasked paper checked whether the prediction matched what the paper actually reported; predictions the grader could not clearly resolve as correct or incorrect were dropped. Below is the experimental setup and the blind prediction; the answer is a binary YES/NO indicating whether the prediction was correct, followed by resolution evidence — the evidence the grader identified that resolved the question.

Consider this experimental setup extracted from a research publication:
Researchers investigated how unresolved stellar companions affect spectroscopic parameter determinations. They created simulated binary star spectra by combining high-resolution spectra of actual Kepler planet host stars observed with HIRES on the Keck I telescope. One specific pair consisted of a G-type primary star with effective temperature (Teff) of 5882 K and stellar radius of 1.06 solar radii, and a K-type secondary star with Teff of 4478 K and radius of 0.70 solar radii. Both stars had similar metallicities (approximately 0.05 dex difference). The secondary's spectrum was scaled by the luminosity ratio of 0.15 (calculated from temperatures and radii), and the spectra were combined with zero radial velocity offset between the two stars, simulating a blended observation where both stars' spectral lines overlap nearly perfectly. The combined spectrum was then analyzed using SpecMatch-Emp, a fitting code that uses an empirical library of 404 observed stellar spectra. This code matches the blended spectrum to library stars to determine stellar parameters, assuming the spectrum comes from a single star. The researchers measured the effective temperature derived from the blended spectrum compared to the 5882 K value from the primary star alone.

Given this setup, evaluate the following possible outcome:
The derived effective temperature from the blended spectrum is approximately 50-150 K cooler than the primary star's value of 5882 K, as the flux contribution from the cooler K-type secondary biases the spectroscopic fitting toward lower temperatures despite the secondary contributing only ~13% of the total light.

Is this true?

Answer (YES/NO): NO